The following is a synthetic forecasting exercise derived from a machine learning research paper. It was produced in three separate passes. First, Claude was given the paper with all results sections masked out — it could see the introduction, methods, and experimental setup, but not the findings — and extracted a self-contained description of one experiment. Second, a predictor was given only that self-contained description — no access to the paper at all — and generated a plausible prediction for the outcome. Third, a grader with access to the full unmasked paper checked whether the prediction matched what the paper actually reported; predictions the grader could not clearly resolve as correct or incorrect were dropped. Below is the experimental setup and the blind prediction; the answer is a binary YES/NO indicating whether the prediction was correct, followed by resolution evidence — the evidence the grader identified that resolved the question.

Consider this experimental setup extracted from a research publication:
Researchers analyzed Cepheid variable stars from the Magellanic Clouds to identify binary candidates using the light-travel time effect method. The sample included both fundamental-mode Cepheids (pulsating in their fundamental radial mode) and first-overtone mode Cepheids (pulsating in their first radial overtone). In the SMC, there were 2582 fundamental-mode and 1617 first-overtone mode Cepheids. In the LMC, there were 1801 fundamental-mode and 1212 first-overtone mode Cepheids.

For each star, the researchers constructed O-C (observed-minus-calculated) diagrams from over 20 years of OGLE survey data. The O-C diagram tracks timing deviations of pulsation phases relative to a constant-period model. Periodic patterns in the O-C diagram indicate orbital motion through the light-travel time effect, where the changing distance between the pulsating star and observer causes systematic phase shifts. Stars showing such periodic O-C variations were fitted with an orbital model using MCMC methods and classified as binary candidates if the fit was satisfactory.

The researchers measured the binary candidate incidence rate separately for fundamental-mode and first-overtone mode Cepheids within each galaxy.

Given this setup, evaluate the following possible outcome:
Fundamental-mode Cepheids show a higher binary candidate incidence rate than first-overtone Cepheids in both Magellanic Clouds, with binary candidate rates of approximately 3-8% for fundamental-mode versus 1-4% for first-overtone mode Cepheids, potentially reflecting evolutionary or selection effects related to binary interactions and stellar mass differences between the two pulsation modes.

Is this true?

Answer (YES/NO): NO